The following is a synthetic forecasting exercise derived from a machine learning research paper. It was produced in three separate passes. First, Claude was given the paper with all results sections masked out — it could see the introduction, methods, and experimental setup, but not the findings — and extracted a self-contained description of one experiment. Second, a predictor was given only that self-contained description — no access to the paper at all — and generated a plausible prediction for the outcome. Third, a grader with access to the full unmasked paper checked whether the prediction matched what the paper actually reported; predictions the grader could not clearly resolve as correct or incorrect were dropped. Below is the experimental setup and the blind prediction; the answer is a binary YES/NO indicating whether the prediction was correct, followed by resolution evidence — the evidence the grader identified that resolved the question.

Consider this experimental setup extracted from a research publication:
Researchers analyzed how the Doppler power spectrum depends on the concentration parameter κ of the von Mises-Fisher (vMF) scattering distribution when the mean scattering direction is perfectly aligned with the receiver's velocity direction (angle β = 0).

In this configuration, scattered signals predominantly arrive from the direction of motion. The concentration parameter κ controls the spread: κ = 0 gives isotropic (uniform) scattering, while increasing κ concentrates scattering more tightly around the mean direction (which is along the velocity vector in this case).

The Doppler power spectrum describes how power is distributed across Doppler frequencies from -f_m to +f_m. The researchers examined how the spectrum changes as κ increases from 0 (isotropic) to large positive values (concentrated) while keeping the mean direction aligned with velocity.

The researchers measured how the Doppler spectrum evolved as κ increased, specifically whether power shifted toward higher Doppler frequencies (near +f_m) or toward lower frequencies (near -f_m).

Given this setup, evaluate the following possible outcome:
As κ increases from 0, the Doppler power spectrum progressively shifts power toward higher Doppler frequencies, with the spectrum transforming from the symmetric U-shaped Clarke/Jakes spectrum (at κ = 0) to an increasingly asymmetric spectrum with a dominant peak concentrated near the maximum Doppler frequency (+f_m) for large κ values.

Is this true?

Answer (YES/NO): NO